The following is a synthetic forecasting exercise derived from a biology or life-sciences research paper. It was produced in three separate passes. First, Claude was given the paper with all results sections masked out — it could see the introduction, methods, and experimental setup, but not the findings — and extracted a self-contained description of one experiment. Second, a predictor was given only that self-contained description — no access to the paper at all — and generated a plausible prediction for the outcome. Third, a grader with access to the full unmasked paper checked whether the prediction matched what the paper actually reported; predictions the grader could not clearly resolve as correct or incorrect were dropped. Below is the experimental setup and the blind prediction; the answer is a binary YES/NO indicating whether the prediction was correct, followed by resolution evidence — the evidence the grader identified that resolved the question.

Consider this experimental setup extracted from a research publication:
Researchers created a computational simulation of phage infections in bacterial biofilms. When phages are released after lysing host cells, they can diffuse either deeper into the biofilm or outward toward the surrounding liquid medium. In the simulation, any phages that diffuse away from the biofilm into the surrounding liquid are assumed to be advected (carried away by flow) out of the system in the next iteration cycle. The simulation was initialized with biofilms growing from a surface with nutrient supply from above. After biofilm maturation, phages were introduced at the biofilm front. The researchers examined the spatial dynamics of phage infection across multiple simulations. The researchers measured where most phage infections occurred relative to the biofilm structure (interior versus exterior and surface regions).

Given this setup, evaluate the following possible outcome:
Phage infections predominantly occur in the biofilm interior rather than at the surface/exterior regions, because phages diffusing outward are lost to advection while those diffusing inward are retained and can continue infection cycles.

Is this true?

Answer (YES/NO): NO